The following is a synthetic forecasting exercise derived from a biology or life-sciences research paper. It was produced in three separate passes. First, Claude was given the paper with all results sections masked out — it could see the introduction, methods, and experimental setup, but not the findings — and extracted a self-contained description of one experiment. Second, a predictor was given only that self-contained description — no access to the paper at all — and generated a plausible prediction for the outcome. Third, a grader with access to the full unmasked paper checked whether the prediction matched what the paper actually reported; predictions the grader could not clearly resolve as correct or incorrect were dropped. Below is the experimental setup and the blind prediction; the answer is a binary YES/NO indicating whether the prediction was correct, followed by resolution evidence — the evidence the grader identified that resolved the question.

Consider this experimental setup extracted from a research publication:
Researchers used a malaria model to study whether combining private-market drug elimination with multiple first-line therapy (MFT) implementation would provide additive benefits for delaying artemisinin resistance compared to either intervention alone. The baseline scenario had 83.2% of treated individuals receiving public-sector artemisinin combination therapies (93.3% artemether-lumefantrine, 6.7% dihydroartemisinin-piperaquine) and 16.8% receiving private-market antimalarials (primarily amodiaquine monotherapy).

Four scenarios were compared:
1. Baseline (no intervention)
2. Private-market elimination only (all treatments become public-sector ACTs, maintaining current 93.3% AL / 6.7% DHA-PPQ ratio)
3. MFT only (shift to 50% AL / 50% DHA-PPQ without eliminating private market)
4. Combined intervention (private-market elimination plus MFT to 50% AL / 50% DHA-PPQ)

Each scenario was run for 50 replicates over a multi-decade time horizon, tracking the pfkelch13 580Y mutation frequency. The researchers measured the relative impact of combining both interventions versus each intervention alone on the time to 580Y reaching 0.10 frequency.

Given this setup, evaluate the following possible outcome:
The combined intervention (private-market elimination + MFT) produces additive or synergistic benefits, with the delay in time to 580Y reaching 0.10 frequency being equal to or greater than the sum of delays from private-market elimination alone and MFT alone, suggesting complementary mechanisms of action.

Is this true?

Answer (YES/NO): NO